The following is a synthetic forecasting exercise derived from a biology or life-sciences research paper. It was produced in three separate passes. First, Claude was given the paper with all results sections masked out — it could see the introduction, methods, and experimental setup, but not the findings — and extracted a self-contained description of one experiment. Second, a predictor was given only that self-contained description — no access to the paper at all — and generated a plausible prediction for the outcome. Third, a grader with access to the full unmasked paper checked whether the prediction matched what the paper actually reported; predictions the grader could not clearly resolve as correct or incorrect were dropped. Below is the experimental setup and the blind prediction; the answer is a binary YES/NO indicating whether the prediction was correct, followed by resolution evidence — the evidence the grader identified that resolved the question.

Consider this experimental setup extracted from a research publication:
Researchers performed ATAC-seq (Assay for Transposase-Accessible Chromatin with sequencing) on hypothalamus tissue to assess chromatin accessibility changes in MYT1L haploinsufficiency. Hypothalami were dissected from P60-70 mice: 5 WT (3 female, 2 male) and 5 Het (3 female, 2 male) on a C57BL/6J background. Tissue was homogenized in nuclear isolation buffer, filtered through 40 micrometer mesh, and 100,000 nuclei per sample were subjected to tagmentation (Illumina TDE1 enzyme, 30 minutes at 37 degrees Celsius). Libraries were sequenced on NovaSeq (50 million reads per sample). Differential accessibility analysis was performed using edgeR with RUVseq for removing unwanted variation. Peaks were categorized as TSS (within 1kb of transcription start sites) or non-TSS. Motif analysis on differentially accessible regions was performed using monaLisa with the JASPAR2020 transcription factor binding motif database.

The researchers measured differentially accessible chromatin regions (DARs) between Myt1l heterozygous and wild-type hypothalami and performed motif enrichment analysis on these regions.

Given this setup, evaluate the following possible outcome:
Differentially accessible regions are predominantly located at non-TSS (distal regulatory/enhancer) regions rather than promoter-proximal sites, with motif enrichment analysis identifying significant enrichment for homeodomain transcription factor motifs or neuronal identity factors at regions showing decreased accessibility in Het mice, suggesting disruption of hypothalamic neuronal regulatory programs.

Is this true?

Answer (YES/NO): NO